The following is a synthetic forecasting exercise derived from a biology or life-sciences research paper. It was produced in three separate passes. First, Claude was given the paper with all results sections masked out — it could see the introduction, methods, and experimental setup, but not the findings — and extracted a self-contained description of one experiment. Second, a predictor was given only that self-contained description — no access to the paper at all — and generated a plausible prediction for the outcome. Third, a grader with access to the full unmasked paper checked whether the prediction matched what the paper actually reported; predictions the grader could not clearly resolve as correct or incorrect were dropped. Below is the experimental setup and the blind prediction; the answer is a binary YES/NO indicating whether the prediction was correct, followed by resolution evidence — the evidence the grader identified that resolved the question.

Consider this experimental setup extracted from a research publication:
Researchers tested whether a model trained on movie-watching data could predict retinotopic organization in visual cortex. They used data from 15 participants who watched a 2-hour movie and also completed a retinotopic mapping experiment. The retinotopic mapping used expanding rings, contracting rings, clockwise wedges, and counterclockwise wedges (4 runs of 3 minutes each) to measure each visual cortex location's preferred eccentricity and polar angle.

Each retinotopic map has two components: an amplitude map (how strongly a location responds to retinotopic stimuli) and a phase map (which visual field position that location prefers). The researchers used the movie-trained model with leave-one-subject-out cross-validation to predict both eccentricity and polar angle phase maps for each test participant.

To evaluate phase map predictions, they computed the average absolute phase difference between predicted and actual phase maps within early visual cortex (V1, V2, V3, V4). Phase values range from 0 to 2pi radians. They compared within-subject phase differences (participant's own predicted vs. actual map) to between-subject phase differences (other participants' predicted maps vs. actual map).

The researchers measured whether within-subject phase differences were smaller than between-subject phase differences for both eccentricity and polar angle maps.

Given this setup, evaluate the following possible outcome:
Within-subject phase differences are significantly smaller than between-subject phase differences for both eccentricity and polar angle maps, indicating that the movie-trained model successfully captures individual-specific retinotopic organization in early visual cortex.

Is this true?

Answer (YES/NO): YES